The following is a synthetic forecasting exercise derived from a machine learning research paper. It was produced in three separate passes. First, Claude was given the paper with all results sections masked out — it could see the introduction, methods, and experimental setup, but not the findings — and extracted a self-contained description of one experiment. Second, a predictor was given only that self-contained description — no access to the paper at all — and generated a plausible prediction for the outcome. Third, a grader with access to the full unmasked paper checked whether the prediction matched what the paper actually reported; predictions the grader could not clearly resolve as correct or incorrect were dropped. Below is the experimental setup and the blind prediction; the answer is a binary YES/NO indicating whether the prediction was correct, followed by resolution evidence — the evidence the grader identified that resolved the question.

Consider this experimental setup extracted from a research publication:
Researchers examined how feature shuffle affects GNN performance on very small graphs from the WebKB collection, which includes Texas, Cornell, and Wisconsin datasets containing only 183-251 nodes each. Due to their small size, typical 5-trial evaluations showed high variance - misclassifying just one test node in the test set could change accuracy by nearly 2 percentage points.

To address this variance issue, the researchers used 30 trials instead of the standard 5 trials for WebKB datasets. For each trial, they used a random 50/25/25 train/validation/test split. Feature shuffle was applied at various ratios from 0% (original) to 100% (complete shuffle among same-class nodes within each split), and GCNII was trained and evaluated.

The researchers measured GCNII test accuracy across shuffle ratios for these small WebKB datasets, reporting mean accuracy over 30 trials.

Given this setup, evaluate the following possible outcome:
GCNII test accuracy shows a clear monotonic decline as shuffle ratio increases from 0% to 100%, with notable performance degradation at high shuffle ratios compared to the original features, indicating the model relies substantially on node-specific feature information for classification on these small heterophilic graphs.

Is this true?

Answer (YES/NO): NO